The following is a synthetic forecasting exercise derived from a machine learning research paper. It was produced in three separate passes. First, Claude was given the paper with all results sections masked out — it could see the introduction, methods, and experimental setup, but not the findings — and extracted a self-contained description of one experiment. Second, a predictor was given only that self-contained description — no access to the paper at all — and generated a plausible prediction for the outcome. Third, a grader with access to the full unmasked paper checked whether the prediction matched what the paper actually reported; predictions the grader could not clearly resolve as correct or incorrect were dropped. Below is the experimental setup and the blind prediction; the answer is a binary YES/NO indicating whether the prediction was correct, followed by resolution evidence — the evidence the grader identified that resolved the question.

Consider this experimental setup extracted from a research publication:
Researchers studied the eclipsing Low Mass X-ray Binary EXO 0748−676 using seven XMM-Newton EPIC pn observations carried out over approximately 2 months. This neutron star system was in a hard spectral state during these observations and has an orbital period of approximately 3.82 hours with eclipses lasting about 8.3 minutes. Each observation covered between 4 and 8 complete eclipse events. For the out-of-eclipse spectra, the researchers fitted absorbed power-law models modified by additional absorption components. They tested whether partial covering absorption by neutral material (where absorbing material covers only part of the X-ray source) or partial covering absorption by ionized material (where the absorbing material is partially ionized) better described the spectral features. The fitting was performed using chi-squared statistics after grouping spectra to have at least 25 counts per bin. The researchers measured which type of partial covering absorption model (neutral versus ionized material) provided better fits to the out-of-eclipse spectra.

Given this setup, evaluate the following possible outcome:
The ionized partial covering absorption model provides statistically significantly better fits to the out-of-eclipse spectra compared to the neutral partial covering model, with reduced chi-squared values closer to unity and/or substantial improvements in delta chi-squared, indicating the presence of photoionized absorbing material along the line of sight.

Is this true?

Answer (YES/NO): YES